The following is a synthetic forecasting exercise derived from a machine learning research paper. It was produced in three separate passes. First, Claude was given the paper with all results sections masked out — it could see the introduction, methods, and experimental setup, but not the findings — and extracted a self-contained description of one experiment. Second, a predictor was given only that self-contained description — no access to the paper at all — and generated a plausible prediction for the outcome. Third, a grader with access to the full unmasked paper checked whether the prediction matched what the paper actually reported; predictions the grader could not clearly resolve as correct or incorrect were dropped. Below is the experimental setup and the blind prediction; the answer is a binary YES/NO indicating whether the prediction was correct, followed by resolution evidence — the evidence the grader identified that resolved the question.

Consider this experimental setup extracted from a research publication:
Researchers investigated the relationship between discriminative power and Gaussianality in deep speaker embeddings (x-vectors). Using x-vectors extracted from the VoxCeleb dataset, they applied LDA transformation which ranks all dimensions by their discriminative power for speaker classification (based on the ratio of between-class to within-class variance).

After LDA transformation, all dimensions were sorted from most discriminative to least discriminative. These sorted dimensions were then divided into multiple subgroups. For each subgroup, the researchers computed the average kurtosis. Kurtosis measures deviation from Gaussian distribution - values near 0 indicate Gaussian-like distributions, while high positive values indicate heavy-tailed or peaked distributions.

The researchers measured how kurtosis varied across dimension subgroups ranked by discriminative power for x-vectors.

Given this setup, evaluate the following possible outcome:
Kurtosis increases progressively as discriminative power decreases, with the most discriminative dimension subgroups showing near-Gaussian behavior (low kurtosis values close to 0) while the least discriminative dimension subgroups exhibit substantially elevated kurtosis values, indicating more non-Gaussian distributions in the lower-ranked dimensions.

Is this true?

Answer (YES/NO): NO